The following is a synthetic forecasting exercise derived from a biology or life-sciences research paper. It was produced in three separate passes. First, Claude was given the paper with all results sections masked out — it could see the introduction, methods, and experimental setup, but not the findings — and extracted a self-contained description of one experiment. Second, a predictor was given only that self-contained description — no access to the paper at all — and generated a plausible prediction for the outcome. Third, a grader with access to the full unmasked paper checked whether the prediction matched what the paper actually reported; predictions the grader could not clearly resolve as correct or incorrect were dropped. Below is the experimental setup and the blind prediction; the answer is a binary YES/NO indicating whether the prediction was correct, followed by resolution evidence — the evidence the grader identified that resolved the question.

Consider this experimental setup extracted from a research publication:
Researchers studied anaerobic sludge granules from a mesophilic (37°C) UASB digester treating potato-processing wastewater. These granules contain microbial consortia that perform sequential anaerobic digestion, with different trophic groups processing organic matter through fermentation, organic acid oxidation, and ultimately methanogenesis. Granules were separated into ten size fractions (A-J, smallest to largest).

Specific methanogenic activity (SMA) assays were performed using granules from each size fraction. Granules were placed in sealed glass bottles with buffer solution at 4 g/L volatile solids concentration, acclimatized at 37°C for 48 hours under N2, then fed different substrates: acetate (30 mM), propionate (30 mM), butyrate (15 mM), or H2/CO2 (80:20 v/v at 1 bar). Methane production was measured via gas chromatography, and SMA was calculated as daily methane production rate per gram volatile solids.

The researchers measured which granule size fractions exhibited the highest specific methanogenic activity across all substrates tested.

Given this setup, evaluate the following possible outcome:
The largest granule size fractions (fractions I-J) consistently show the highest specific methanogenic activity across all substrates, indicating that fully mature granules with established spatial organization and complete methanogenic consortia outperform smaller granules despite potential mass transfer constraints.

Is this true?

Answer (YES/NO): NO